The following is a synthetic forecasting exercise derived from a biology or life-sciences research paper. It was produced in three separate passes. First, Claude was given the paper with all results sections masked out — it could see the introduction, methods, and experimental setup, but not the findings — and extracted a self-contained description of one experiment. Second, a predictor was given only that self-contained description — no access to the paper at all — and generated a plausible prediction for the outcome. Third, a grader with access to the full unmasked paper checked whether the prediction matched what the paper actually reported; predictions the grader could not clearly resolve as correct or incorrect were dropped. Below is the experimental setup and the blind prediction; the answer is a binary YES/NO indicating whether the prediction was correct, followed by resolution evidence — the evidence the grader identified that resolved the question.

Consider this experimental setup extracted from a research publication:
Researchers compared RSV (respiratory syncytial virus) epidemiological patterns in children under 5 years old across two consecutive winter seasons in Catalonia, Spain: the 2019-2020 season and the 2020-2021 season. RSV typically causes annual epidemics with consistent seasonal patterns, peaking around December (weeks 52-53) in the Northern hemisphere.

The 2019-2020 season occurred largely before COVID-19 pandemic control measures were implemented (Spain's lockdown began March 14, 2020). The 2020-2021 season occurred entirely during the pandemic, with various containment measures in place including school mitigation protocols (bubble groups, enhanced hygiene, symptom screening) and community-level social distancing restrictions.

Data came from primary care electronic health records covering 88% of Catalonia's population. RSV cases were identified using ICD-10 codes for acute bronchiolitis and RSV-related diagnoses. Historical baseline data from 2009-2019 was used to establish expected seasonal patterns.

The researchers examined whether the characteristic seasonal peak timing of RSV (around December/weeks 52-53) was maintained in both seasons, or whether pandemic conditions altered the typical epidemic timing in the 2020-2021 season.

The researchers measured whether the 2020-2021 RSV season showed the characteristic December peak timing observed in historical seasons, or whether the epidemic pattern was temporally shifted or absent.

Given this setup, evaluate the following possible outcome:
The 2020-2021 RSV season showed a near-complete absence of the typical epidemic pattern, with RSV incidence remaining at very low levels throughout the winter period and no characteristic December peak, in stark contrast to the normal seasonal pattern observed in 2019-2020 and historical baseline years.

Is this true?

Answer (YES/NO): YES